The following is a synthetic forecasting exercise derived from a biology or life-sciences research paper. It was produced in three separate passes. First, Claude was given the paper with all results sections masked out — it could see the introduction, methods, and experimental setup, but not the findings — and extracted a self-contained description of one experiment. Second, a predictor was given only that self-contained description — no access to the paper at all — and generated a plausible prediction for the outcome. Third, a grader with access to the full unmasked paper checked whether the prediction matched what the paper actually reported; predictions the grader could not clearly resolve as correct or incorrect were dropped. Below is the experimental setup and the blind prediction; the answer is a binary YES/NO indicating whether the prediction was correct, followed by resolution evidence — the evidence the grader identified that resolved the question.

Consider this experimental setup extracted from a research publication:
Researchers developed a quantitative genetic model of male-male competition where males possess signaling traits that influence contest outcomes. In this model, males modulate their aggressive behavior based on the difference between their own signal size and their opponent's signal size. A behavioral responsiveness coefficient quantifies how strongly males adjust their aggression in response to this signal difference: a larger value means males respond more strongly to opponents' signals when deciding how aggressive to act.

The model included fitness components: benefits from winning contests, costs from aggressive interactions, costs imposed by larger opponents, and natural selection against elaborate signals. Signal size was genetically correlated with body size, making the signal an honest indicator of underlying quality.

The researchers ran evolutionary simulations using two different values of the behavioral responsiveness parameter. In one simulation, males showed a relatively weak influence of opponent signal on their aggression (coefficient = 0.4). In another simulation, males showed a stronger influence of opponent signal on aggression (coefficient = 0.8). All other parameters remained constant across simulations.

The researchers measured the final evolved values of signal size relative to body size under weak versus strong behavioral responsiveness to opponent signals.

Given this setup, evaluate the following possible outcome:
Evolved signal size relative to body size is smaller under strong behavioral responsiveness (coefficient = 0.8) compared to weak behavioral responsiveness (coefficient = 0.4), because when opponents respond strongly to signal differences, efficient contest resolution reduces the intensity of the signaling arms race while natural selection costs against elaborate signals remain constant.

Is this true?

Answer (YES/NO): NO